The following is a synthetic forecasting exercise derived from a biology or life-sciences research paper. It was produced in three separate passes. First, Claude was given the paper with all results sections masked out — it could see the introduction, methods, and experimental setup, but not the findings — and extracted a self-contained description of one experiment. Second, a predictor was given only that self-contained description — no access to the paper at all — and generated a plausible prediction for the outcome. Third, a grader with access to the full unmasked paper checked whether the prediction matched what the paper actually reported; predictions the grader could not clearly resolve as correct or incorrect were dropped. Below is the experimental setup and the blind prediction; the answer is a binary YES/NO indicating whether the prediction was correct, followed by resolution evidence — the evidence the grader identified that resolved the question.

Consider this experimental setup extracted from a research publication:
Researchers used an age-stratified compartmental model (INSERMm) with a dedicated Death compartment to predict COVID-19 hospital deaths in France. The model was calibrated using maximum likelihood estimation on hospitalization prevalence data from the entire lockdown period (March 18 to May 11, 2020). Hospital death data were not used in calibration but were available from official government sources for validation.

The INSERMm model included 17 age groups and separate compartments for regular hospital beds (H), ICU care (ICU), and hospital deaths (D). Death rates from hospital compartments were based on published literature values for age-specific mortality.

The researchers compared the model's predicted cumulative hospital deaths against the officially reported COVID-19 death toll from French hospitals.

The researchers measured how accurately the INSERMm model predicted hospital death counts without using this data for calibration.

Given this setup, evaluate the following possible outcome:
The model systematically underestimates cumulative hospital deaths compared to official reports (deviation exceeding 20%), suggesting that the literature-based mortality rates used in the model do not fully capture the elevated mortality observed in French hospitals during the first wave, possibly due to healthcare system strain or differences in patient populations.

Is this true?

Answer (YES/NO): NO